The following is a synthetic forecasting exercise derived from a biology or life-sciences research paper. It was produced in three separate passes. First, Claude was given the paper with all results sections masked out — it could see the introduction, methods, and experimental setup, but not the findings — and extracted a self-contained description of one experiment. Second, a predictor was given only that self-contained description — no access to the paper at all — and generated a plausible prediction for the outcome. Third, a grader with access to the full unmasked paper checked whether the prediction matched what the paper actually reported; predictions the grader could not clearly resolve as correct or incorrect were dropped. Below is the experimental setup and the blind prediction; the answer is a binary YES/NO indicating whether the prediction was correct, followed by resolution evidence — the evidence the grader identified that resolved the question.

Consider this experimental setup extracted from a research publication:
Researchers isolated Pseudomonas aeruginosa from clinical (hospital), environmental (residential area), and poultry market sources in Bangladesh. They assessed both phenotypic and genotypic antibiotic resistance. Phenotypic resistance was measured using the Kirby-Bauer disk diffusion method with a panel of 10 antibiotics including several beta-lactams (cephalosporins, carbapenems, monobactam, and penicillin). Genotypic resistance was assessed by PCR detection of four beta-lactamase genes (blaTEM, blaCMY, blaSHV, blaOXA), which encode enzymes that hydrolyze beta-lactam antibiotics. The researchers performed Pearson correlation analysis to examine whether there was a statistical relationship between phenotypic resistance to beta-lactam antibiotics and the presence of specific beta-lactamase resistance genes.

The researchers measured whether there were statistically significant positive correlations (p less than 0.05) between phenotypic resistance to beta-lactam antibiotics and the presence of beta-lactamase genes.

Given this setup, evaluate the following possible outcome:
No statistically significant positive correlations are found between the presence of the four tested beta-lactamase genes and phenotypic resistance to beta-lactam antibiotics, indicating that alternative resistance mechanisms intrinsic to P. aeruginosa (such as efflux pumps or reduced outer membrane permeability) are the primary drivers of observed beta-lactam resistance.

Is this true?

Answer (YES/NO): NO